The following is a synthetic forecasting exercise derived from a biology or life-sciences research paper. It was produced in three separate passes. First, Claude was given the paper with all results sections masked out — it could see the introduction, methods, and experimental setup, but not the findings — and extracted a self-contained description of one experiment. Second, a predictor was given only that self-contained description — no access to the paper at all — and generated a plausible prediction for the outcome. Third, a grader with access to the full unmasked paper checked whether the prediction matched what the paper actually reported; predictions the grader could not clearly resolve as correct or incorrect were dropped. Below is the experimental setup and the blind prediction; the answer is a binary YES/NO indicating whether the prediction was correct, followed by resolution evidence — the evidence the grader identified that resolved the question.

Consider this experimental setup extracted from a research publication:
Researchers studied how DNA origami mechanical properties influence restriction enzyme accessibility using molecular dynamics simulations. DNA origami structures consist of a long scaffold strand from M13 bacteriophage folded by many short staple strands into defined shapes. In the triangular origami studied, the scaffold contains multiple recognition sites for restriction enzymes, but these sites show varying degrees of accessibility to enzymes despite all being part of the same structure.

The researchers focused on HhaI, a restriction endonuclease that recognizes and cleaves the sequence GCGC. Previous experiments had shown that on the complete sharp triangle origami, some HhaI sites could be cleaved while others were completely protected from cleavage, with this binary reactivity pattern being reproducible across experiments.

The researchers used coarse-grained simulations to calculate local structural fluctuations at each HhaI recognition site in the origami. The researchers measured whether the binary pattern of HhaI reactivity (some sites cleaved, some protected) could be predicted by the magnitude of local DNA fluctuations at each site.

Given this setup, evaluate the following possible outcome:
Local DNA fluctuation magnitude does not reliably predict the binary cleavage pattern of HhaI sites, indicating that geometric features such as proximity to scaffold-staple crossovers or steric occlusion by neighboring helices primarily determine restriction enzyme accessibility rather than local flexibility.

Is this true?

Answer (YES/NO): NO